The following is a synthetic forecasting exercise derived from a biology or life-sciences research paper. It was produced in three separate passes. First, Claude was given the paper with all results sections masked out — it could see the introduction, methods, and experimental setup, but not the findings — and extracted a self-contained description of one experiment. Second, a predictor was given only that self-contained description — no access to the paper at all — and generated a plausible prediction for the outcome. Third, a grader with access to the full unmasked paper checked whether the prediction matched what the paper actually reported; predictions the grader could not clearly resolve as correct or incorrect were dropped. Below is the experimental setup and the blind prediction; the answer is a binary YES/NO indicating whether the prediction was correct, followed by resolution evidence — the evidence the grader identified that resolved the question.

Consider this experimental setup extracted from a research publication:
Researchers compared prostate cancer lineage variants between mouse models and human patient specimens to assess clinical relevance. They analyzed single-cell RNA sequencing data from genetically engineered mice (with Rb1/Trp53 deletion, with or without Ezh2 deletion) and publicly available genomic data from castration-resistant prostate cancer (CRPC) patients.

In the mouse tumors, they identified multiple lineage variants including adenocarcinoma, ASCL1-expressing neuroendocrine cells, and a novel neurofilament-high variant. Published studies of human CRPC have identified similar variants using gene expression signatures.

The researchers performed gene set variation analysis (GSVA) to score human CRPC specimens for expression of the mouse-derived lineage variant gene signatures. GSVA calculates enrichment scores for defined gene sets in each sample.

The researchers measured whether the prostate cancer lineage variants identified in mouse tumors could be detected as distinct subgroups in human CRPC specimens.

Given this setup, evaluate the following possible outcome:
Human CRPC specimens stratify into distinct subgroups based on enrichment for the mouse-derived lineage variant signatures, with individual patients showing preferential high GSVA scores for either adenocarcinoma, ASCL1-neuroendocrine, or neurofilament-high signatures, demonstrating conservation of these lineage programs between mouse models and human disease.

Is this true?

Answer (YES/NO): YES